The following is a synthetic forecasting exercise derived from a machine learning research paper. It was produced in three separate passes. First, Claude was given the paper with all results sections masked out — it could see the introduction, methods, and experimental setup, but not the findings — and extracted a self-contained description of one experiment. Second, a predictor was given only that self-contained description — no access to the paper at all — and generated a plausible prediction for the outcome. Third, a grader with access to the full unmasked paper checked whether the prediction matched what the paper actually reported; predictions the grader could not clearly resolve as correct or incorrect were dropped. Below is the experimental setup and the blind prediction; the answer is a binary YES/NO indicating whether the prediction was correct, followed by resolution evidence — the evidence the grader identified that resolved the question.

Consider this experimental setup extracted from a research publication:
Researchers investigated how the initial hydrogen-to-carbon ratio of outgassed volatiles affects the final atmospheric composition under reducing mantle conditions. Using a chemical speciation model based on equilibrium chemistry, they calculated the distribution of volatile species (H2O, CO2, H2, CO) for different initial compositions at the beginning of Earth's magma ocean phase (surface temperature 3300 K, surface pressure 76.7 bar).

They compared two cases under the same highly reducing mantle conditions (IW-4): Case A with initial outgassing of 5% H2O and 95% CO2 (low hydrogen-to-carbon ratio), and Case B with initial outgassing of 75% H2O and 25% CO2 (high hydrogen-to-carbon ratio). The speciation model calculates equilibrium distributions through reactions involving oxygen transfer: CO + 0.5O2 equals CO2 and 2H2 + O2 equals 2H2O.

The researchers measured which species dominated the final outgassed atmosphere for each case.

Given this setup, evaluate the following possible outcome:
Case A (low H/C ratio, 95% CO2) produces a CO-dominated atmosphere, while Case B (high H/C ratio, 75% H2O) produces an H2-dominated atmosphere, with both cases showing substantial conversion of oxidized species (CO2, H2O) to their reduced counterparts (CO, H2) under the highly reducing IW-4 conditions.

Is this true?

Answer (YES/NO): YES